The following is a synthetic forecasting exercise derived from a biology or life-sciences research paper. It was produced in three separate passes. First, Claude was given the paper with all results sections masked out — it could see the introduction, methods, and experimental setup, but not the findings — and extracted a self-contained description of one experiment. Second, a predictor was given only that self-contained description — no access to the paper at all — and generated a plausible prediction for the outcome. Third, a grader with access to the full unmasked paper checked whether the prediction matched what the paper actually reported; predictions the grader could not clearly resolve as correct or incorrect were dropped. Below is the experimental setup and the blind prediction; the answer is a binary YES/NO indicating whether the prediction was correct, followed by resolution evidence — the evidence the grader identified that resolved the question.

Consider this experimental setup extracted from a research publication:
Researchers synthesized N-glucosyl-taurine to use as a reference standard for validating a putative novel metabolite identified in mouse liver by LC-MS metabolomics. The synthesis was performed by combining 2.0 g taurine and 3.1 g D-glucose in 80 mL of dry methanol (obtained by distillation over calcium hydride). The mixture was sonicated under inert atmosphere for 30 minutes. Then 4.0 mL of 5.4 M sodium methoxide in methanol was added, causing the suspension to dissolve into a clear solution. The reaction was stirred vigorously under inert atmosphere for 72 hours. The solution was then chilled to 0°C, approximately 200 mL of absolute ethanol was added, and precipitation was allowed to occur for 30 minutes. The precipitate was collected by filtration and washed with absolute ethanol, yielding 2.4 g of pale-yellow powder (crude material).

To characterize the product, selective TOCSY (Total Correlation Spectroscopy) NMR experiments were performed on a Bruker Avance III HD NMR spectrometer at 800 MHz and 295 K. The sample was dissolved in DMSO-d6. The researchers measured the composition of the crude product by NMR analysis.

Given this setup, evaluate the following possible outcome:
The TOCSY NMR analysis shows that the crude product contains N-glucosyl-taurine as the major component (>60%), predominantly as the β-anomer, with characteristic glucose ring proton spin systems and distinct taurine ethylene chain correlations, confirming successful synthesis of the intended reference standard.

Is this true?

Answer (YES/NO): NO